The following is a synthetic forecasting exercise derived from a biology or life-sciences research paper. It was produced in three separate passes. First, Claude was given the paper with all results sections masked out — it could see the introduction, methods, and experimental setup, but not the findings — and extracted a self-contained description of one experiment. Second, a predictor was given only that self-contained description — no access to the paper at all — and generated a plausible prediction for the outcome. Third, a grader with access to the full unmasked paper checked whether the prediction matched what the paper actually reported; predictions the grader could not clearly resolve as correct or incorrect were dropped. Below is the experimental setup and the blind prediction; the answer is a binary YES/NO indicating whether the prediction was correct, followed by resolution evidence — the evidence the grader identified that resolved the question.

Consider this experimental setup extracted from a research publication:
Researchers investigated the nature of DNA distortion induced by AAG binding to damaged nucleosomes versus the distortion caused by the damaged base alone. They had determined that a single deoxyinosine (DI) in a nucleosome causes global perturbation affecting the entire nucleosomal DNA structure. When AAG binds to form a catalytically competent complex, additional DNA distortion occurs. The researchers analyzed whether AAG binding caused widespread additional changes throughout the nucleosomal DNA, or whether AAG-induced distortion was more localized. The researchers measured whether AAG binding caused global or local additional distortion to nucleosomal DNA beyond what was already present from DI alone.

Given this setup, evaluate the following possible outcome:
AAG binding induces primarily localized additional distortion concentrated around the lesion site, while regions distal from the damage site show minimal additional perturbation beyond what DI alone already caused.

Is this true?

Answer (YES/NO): YES